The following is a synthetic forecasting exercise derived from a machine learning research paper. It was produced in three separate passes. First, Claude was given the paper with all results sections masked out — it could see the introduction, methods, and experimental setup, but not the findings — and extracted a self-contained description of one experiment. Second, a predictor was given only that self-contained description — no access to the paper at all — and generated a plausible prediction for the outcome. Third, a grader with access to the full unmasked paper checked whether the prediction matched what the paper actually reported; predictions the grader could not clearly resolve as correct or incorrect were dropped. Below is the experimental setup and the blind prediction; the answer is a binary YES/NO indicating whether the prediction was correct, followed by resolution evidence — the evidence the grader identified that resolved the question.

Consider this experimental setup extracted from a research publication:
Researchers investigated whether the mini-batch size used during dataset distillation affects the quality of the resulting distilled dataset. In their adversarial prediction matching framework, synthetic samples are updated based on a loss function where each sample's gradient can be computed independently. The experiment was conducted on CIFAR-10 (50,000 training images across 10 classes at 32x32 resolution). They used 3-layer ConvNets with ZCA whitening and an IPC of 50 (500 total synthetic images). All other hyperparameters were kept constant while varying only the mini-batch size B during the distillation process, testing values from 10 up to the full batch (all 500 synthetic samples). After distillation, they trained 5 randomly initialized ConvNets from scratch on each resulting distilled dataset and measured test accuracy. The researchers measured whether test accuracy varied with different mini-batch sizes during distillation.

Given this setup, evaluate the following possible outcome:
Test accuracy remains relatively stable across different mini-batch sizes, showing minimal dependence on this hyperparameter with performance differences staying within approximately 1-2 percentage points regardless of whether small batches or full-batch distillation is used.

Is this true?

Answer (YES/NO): YES